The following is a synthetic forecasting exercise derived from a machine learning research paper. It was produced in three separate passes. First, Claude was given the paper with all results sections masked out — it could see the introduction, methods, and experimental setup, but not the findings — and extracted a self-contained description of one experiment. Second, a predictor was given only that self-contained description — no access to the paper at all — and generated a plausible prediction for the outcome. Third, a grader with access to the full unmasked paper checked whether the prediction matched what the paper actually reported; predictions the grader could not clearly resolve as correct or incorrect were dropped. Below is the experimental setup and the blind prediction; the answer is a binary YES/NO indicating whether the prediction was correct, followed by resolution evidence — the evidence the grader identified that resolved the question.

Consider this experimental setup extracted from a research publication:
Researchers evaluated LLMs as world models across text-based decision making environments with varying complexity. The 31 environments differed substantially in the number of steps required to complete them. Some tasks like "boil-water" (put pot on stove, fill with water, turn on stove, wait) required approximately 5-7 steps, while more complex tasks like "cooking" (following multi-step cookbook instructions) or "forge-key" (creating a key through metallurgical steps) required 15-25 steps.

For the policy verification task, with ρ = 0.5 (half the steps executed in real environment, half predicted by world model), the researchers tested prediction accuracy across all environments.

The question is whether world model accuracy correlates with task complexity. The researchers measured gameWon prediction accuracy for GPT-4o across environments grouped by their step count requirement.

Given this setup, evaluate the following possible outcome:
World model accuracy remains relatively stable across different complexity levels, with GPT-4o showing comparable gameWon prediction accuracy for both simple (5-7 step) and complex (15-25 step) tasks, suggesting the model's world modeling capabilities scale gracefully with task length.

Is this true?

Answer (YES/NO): NO